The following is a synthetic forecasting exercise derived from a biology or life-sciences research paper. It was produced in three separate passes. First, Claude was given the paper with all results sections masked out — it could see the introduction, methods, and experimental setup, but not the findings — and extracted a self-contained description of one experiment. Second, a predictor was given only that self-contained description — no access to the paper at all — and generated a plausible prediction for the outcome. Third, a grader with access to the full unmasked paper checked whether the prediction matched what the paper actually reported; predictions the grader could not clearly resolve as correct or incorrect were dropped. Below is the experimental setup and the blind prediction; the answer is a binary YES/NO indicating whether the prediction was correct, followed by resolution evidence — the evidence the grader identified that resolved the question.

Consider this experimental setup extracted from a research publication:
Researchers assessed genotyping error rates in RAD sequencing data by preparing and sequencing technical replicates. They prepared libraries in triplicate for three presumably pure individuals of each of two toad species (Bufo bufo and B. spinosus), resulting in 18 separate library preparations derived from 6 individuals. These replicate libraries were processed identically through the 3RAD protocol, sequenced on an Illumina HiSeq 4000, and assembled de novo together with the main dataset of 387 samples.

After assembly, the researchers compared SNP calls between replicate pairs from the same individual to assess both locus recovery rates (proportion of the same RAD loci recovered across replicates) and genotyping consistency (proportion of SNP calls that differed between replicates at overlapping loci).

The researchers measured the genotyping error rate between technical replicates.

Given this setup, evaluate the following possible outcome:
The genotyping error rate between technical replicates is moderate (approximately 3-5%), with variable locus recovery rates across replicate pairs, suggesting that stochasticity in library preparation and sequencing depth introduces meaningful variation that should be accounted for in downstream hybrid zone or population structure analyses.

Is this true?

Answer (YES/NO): NO